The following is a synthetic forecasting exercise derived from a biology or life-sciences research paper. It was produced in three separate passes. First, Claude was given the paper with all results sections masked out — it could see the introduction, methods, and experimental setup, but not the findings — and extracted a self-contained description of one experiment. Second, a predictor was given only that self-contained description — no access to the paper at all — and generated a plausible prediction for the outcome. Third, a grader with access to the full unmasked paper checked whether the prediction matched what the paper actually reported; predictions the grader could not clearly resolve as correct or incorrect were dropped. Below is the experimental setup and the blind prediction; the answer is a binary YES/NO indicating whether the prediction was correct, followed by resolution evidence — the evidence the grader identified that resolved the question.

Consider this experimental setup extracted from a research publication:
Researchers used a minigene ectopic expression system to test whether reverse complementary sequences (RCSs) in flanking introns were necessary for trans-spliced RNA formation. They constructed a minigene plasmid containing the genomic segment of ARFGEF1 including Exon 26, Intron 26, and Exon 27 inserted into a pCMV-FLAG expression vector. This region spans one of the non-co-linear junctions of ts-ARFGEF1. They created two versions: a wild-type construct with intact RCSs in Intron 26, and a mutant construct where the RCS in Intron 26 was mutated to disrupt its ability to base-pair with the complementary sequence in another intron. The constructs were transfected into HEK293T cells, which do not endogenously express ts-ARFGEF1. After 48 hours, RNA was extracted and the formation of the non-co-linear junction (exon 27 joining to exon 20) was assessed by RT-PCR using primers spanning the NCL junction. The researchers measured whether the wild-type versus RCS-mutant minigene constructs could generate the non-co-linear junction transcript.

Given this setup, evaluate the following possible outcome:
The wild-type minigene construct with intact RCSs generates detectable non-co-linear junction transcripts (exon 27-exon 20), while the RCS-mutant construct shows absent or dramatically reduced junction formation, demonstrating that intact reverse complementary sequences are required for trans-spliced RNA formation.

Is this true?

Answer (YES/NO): YES